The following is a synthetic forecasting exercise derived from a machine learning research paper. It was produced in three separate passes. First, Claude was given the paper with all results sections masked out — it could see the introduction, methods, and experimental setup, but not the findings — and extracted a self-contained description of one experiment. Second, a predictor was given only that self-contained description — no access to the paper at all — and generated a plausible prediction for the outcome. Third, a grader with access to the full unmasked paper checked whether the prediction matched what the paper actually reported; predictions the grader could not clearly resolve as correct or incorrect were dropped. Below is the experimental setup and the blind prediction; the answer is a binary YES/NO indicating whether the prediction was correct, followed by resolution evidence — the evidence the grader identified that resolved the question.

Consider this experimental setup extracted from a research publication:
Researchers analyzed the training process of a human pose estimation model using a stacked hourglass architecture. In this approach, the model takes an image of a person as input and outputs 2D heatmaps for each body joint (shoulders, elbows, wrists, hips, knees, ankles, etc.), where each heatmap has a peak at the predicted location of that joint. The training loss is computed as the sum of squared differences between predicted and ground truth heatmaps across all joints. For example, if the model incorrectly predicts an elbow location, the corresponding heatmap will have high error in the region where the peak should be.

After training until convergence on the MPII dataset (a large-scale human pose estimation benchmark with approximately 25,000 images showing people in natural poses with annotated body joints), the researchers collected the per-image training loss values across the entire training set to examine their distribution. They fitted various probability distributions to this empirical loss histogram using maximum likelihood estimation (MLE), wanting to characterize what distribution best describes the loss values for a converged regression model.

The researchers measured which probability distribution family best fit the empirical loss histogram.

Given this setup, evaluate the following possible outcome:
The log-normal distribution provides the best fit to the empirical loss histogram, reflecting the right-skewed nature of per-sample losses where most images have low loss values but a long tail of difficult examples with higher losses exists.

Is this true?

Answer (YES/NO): NO